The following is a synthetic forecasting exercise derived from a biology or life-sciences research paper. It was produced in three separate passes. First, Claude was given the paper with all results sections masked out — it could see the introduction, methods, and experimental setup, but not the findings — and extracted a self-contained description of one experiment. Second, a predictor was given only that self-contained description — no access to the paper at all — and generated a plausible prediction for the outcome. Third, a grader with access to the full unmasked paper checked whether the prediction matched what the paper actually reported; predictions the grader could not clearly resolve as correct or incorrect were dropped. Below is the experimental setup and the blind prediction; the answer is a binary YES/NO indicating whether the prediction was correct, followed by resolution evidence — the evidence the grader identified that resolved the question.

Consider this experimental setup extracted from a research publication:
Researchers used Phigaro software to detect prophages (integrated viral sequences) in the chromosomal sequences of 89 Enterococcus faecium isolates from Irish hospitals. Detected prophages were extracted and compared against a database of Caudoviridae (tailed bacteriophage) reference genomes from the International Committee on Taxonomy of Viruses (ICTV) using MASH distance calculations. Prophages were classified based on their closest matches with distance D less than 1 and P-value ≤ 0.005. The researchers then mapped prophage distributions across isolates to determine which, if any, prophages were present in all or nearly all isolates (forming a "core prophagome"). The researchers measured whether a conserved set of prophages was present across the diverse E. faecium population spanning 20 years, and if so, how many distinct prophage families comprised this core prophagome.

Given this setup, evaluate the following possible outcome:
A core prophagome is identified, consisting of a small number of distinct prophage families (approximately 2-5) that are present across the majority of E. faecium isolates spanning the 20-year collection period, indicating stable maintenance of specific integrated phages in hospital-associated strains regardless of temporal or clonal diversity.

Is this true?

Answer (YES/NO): NO